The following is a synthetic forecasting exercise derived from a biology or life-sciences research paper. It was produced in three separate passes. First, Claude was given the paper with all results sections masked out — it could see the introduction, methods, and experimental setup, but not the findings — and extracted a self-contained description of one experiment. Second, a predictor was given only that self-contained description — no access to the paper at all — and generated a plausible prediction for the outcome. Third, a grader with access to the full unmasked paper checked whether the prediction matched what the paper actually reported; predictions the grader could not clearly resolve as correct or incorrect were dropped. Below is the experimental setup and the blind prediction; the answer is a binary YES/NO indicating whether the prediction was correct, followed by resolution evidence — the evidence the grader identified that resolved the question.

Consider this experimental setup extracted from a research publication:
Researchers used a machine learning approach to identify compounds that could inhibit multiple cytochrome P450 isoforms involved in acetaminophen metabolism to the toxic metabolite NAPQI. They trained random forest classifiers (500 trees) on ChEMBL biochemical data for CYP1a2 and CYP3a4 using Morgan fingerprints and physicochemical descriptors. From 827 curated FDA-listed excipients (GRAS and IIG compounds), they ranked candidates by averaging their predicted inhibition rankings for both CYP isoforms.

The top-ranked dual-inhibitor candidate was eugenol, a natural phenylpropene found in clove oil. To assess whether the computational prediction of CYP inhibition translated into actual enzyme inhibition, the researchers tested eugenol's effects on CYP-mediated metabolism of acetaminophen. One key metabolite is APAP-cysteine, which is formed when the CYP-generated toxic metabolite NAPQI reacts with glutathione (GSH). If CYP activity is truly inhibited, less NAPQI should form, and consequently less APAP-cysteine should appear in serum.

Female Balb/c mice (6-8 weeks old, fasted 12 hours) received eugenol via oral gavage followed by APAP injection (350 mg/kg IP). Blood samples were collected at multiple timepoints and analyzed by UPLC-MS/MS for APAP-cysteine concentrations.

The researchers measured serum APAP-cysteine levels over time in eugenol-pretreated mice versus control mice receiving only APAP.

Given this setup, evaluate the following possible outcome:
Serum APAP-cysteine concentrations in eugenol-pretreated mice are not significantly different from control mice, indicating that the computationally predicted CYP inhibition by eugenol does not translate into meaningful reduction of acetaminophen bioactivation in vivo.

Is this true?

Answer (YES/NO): NO